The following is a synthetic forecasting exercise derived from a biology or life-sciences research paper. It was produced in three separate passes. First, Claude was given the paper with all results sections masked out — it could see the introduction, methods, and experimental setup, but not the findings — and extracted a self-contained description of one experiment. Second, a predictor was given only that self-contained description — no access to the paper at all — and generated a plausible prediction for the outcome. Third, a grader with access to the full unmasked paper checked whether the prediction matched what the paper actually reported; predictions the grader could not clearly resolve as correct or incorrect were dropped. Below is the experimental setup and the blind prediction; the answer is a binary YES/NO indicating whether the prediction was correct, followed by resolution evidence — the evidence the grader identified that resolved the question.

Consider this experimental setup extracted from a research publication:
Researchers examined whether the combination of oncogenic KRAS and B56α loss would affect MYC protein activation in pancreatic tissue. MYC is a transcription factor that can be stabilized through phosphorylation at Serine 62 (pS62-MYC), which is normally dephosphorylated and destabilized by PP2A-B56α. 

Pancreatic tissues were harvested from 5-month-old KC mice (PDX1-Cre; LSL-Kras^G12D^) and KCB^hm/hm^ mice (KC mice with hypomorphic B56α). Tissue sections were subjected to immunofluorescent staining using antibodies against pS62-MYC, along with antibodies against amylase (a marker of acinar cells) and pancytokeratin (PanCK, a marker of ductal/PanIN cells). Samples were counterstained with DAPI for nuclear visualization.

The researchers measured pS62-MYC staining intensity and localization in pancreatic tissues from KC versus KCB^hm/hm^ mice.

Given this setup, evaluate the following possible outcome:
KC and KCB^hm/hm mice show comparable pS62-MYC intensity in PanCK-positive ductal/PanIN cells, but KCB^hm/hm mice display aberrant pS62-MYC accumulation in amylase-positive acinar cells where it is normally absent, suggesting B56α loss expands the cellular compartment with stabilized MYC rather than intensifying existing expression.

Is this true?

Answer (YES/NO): NO